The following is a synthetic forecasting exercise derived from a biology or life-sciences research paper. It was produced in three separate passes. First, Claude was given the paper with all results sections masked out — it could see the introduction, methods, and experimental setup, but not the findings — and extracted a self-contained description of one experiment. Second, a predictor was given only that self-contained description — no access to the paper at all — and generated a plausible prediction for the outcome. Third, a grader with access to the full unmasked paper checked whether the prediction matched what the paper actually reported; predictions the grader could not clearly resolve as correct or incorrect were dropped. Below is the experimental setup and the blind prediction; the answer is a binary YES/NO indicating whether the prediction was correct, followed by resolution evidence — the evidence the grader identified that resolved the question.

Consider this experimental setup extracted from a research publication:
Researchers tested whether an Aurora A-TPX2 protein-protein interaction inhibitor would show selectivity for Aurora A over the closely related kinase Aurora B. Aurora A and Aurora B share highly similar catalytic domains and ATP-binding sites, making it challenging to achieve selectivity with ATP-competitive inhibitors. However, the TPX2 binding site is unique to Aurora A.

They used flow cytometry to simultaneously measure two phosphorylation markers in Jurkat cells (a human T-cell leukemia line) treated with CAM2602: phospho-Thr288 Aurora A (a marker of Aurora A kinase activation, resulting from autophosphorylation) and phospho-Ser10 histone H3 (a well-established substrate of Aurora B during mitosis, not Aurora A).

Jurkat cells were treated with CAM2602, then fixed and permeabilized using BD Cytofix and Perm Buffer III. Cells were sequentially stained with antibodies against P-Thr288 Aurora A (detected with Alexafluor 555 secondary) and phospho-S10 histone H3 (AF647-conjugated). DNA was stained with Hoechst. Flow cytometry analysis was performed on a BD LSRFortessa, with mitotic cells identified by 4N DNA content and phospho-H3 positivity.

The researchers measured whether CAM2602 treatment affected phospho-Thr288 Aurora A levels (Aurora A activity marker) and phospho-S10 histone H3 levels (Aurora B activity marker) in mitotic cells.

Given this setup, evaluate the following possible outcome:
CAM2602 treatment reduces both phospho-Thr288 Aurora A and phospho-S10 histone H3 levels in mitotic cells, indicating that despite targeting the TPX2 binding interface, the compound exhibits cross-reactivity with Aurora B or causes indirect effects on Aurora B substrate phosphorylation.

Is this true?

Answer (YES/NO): NO